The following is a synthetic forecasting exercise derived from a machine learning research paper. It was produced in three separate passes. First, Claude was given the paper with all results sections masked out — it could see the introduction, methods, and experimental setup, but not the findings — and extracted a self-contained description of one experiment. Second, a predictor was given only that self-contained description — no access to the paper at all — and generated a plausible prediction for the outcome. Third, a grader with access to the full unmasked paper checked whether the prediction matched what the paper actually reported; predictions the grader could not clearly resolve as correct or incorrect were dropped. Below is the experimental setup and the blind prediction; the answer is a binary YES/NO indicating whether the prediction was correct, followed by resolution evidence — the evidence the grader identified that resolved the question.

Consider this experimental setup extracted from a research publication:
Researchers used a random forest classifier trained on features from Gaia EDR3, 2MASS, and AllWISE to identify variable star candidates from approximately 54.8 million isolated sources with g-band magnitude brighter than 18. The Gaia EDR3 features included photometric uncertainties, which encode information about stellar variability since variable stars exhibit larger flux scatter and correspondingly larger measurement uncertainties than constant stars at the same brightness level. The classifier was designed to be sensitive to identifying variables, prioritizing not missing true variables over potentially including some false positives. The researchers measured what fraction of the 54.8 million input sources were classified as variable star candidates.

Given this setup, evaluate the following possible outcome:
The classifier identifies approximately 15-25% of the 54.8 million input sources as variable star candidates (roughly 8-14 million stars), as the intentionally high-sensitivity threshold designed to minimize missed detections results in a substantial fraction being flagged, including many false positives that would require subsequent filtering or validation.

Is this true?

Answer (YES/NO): NO